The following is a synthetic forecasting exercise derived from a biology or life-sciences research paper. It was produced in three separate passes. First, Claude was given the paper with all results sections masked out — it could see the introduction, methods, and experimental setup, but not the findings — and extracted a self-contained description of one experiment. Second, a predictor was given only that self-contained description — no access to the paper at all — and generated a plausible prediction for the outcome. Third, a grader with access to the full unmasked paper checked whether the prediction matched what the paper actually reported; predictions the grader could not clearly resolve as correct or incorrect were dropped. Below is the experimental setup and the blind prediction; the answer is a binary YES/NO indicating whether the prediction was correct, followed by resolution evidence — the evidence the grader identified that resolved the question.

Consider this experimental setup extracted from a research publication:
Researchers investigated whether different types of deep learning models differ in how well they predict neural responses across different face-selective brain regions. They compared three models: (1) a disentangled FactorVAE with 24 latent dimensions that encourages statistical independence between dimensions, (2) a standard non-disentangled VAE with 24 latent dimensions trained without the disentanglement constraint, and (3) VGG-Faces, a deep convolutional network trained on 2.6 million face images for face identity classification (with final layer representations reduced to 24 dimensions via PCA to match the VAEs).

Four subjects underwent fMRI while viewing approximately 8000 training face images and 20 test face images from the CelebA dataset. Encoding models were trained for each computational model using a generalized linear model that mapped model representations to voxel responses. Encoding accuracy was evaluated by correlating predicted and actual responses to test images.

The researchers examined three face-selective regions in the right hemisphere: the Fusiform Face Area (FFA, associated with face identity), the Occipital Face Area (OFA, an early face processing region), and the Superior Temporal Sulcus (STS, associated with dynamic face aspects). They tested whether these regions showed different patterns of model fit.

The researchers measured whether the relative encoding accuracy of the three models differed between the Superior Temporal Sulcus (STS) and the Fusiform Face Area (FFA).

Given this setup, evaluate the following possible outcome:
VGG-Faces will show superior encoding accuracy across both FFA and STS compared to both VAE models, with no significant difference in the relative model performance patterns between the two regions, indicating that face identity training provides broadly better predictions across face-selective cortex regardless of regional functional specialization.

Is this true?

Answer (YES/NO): NO